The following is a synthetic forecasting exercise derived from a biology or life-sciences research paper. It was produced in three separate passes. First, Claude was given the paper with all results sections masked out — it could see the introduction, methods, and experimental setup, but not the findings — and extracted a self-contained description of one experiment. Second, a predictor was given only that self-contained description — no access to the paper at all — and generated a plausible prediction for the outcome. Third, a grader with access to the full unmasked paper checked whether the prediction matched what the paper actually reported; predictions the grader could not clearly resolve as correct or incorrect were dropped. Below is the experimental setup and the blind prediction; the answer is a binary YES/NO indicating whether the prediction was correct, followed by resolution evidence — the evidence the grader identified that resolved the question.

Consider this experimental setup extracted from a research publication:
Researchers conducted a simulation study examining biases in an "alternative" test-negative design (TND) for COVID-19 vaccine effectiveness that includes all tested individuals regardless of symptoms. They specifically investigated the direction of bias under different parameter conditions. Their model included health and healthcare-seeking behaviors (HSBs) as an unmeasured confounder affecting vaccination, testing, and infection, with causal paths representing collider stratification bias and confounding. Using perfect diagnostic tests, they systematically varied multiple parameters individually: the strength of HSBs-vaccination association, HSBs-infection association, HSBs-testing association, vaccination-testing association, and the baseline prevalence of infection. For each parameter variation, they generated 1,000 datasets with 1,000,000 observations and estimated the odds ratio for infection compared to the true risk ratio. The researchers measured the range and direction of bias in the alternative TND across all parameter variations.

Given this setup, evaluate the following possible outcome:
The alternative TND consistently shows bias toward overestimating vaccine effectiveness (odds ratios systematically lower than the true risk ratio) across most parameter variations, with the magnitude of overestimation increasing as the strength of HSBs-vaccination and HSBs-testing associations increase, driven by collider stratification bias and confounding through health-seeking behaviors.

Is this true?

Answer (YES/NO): NO